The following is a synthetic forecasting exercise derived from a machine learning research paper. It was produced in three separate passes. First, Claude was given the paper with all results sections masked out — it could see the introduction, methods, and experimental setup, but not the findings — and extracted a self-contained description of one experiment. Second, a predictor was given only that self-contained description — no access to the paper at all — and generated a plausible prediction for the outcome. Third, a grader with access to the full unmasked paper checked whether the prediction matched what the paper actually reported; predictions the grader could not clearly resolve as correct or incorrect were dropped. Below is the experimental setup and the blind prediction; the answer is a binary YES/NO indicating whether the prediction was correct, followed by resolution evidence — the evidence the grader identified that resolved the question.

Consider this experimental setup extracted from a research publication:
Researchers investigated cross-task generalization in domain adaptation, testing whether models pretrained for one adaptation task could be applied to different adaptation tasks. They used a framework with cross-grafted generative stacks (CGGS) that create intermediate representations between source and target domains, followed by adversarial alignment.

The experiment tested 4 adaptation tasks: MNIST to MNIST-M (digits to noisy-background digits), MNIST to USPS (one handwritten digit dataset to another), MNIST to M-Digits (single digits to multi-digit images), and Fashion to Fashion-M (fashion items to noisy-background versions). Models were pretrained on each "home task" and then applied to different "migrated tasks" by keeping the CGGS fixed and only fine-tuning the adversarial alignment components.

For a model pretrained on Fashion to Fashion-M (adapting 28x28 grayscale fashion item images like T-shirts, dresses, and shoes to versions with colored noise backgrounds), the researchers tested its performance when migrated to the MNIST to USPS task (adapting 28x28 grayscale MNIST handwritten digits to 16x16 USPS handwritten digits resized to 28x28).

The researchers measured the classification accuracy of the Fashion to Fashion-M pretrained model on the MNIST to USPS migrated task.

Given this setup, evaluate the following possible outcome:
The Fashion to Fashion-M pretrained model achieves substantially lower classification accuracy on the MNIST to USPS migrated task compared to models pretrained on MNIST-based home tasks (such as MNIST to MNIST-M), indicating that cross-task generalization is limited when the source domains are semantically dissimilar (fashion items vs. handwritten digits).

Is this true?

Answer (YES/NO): NO